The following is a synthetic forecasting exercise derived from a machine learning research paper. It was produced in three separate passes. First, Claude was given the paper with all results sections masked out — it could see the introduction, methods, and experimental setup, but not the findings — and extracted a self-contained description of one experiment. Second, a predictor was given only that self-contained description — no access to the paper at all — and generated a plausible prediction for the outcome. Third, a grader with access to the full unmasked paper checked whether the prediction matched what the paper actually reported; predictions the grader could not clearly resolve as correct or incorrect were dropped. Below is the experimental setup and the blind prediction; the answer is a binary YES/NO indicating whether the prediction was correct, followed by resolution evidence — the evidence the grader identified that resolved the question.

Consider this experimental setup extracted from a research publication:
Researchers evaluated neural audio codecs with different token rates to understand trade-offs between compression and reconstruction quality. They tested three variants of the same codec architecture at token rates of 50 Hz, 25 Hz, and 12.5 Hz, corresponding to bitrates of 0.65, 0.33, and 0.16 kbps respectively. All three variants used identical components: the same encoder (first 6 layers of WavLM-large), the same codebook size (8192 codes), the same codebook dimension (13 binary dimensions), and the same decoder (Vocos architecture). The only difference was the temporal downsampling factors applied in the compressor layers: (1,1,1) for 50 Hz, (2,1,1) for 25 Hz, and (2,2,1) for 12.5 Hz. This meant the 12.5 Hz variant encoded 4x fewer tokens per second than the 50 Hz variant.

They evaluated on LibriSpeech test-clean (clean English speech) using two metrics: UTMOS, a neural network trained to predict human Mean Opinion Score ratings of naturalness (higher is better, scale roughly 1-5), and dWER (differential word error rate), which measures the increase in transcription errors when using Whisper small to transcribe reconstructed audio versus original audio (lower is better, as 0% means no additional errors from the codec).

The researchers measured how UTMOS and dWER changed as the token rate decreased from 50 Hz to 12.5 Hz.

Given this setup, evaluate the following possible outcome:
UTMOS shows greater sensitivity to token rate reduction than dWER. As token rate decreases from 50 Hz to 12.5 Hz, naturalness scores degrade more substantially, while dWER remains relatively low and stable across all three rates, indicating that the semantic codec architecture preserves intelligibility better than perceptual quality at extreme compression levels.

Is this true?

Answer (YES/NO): NO